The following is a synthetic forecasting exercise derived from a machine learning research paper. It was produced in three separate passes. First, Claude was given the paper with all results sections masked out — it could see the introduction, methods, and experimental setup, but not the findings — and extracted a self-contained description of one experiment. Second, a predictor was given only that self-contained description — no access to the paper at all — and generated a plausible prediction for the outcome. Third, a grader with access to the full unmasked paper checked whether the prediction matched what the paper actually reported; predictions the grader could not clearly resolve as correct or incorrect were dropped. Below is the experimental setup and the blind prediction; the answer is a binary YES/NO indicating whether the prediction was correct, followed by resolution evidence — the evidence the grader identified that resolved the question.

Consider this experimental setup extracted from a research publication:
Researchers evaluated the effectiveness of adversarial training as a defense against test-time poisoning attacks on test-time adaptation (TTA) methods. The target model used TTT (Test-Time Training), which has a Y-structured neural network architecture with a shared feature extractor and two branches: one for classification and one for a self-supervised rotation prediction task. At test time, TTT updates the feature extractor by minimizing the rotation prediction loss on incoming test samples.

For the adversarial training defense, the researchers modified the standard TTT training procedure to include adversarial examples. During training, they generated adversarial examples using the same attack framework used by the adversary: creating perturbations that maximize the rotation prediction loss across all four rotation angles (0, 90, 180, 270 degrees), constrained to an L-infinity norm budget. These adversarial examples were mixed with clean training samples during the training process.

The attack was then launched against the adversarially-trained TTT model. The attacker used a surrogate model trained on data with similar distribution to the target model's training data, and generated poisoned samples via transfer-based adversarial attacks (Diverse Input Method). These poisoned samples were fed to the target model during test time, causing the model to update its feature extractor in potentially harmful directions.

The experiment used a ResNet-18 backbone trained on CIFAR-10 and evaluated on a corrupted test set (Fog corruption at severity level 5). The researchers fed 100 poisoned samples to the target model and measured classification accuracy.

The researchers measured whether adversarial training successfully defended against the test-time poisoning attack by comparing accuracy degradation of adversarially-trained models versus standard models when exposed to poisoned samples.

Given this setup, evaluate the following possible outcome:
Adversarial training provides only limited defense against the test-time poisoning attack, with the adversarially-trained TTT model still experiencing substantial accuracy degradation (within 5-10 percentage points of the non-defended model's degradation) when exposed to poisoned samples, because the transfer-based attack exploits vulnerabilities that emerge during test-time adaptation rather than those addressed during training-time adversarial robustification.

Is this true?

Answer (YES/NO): NO